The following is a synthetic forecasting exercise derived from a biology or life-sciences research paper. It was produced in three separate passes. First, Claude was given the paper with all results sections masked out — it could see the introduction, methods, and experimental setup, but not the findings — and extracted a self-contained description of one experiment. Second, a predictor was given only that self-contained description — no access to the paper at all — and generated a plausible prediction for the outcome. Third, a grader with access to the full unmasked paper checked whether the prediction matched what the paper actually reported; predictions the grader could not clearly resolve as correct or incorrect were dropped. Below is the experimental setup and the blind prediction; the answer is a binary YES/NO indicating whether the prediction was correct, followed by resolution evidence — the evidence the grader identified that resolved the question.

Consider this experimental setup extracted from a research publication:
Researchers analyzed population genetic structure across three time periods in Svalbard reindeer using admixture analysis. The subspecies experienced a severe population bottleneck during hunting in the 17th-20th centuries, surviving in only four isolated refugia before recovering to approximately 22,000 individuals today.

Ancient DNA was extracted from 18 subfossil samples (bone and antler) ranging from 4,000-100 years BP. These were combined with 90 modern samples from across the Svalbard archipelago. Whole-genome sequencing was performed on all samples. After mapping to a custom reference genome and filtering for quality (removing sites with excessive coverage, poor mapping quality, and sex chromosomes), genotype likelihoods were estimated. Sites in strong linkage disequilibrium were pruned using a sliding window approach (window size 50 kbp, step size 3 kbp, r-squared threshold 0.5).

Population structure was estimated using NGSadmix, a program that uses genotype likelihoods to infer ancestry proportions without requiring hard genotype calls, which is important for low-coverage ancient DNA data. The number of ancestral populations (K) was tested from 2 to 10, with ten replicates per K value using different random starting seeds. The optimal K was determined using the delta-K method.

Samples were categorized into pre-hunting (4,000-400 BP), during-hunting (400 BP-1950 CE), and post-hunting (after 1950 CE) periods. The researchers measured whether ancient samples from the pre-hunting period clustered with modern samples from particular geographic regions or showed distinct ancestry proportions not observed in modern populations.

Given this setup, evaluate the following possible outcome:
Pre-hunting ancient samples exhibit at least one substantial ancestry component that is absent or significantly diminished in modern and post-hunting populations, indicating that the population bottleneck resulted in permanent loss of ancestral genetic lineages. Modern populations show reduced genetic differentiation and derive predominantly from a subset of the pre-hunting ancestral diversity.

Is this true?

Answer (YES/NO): NO